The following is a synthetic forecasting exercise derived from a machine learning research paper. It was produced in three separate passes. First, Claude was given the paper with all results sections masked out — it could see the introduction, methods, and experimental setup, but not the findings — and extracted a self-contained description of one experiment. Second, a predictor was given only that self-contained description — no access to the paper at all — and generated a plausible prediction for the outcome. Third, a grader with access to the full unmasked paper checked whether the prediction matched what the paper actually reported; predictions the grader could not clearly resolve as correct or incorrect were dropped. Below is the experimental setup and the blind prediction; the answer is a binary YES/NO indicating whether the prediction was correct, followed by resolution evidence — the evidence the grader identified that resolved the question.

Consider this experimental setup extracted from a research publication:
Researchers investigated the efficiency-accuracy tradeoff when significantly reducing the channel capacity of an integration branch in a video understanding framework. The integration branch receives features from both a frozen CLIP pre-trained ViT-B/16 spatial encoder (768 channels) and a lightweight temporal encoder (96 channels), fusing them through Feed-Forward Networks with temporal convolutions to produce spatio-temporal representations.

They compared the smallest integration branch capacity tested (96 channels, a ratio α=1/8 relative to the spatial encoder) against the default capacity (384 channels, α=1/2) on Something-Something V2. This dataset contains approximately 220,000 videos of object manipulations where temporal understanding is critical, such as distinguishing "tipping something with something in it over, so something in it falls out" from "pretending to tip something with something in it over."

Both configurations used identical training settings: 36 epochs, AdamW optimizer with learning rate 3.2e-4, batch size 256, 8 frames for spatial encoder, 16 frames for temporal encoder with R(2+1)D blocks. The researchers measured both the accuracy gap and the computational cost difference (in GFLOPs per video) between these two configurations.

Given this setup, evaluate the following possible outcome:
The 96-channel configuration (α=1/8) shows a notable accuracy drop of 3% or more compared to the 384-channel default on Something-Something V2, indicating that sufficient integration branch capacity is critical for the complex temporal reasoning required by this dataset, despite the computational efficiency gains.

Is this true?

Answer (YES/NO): YES